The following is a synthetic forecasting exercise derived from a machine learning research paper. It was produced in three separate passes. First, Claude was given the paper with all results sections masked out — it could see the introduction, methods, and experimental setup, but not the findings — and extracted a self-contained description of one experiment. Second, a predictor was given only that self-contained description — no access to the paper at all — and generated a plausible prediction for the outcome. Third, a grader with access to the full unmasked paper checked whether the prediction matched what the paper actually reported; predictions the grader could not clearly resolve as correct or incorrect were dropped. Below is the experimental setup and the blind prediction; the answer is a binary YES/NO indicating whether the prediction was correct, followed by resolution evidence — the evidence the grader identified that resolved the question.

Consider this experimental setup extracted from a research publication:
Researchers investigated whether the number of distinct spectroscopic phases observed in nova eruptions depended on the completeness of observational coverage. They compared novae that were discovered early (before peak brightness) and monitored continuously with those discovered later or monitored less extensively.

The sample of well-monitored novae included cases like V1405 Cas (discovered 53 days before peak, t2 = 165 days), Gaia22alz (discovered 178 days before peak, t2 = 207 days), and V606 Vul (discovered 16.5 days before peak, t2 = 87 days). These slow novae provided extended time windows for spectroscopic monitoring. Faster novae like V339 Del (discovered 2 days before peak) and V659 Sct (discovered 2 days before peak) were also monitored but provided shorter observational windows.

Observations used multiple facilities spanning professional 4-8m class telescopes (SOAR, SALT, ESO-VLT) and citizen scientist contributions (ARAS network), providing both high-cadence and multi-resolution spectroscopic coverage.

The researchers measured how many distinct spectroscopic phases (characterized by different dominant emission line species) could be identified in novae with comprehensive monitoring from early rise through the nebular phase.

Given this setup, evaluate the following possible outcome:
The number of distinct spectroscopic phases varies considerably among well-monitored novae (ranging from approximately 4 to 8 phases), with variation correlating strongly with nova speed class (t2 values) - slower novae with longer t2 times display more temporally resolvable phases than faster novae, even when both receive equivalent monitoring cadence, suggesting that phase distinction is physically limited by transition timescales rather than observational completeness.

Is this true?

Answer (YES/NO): NO